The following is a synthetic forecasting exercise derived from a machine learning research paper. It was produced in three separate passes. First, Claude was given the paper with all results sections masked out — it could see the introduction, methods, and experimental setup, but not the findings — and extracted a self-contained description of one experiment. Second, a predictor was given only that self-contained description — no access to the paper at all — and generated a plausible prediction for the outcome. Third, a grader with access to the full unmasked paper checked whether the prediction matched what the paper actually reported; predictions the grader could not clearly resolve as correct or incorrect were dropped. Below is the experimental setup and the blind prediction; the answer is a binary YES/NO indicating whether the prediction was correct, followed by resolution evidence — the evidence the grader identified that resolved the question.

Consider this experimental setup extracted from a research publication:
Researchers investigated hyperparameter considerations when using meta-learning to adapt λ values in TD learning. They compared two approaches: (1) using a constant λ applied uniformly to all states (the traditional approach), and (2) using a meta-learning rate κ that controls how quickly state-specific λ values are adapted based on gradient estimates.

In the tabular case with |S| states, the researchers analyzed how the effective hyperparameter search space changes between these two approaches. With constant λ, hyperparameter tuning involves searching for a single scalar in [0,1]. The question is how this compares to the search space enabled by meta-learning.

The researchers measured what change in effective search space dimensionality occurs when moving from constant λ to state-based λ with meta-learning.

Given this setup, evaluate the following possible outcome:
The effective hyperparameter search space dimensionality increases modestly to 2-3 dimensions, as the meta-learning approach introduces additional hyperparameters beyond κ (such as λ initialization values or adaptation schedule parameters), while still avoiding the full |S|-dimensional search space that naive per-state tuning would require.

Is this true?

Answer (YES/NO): NO